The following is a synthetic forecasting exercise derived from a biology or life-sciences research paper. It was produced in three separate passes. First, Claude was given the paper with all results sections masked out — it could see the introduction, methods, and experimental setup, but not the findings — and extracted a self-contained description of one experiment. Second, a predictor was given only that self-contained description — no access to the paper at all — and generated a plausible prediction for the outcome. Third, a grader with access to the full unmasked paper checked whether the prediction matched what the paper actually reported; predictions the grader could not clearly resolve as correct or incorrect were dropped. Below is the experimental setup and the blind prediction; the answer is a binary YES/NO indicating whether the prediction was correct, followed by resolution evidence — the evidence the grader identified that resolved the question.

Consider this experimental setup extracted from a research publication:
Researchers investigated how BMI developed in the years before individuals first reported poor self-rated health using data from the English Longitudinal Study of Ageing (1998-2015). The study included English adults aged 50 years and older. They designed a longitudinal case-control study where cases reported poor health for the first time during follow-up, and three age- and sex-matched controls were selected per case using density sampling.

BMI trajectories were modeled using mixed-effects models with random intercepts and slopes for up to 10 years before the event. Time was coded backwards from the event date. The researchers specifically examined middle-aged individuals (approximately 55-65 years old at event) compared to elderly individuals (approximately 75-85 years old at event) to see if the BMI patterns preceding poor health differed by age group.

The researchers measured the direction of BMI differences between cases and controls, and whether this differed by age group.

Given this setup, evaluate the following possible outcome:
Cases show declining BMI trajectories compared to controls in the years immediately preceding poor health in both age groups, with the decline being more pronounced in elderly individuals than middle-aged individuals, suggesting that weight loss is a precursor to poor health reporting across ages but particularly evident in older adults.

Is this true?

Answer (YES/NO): NO